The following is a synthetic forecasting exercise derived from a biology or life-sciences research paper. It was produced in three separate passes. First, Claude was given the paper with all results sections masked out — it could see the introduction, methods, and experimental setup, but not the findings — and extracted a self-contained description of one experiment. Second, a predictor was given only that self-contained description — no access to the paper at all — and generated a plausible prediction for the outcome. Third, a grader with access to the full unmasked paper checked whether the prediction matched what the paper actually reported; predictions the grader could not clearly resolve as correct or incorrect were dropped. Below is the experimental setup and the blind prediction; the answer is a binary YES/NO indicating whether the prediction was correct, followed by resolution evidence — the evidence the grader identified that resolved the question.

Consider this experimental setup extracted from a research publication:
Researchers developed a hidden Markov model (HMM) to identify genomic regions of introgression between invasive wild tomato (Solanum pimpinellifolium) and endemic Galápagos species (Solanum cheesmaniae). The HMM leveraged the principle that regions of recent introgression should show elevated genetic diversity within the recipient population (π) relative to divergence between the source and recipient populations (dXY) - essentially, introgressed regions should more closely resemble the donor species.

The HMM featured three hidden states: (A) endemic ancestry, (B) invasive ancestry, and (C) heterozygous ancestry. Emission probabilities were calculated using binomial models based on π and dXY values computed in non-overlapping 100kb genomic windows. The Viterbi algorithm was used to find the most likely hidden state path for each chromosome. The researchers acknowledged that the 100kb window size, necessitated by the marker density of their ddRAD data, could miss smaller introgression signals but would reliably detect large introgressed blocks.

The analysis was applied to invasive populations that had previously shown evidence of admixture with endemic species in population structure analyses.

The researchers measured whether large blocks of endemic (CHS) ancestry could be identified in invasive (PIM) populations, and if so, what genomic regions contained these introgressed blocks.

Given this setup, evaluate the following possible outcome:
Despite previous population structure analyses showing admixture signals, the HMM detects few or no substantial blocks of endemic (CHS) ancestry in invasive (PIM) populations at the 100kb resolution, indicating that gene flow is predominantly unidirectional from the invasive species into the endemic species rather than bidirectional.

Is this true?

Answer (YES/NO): NO